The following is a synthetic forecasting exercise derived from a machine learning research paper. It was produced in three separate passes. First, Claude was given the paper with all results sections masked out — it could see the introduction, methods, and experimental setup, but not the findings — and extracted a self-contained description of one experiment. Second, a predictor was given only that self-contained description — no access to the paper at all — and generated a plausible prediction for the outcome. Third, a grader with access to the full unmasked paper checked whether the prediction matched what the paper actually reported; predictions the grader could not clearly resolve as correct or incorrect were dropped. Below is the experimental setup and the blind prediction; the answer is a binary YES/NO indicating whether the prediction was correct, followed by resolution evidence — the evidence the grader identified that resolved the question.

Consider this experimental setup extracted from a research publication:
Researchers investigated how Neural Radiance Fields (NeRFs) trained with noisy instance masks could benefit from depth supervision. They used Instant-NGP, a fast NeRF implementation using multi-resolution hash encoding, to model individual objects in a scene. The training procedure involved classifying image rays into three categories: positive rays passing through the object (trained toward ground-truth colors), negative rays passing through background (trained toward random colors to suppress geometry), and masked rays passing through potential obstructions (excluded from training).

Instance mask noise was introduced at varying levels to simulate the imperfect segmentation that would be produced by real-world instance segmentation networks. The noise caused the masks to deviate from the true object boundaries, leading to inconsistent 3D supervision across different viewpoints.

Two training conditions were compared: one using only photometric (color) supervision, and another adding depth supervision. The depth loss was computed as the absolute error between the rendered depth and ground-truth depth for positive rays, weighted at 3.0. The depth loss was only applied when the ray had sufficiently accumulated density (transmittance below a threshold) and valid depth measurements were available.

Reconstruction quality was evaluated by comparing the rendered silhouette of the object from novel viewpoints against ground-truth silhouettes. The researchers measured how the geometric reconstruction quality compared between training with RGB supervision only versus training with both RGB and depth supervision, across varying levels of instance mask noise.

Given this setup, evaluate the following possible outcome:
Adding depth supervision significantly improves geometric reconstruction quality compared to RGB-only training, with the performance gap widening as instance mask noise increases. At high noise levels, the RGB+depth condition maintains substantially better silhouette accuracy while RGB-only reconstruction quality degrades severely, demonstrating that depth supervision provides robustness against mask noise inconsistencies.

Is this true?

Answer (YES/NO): NO